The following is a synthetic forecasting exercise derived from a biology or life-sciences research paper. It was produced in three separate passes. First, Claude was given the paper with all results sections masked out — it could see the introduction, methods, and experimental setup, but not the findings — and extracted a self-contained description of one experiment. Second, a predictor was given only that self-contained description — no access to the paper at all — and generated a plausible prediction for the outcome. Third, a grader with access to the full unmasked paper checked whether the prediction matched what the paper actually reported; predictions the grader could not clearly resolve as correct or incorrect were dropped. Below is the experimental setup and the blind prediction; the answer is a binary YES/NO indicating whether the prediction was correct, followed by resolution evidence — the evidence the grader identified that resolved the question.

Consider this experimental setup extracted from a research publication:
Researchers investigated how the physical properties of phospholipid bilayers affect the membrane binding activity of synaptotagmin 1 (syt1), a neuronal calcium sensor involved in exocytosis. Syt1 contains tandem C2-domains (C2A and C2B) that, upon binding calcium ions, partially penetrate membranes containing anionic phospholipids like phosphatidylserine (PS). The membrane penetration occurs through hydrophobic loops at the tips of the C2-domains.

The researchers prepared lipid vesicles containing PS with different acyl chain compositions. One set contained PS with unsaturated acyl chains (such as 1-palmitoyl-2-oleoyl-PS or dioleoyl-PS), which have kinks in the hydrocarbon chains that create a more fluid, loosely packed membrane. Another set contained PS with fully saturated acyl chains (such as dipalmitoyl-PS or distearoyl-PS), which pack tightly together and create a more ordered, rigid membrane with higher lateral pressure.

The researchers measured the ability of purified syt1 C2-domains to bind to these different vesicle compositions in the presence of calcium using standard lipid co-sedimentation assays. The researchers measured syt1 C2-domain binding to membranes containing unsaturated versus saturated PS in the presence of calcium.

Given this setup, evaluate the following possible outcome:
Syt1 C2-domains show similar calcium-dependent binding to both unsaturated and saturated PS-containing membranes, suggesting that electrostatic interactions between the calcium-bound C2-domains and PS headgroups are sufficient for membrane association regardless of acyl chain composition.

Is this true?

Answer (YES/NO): NO